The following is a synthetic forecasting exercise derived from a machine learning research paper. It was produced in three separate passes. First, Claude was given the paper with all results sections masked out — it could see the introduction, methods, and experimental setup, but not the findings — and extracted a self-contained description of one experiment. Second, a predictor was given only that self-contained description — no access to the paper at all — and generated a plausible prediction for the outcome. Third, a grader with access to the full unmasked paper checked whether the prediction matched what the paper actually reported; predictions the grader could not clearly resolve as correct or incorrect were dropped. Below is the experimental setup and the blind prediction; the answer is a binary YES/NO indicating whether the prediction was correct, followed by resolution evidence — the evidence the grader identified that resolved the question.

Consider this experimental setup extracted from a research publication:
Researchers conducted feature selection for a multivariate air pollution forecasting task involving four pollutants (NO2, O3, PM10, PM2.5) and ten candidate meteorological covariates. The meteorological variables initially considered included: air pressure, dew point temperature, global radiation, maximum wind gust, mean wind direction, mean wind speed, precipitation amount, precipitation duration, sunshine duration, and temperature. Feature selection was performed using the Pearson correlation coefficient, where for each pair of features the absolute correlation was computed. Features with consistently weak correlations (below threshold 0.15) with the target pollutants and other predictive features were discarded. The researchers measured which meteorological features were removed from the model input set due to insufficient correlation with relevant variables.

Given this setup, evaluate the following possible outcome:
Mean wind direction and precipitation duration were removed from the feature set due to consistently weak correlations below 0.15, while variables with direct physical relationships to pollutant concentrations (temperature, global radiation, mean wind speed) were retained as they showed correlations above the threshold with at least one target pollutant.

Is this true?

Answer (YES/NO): NO